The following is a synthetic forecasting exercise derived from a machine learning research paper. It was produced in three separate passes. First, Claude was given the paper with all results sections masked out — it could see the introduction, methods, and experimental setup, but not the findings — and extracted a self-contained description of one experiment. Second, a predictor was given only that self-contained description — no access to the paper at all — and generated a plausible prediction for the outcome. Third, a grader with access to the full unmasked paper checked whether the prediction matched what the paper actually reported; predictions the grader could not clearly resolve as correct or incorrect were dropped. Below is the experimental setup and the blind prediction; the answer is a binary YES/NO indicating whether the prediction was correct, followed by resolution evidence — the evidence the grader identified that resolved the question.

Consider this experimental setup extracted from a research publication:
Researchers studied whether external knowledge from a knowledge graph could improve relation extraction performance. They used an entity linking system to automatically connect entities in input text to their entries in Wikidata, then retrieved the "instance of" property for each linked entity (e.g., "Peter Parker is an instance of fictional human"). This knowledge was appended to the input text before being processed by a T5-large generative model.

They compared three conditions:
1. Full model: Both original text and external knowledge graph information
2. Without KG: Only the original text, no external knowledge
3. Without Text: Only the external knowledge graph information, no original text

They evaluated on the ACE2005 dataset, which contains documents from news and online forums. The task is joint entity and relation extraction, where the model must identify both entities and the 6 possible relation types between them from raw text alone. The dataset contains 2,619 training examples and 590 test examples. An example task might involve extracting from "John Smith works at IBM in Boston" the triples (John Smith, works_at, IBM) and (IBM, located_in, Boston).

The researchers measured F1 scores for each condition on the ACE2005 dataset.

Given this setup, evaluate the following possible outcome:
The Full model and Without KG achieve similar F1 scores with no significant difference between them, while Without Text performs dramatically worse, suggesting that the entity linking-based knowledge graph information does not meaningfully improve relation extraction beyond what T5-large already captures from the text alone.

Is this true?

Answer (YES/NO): YES